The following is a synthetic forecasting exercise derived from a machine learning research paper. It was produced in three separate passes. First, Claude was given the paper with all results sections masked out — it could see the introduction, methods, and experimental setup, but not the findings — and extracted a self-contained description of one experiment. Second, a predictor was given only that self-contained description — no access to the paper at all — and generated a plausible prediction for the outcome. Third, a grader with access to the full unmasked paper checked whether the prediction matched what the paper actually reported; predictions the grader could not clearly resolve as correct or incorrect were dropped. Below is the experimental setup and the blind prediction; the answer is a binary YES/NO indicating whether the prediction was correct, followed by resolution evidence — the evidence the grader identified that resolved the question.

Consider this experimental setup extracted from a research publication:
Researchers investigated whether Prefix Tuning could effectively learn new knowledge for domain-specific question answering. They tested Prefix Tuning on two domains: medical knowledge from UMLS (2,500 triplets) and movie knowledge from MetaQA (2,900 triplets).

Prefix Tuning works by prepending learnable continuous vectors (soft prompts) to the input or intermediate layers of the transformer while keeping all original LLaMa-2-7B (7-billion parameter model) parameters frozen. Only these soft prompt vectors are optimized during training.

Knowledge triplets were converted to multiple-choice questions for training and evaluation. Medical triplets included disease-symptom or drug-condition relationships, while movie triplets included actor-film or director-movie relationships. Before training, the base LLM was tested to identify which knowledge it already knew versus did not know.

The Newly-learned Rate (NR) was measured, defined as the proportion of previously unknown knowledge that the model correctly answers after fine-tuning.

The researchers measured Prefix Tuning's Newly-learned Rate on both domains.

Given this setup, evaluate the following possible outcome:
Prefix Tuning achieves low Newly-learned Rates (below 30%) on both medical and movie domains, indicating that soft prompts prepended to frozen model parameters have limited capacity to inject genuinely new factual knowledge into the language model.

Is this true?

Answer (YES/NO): NO